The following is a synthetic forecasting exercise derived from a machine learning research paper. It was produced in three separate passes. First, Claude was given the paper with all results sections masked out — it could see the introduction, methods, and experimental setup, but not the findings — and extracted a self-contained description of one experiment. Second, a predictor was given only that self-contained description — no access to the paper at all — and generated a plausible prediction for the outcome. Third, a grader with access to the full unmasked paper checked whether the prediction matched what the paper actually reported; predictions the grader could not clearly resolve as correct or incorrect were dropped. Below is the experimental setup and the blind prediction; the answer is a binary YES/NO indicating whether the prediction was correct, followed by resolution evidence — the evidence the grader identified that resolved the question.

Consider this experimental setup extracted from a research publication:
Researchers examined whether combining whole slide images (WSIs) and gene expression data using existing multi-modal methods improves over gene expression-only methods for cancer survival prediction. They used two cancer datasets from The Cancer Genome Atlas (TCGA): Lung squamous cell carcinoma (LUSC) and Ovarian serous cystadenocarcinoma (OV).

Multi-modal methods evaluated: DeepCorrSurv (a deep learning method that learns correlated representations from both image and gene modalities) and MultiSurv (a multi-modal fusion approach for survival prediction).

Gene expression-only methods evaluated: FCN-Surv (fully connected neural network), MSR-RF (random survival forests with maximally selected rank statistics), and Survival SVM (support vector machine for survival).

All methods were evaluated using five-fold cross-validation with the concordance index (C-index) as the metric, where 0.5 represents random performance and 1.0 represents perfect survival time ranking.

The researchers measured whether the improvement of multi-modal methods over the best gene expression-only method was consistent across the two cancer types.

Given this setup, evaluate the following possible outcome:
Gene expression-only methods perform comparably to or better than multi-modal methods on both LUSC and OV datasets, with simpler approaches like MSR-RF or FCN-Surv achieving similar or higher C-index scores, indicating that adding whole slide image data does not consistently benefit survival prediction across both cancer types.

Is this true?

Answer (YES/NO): NO